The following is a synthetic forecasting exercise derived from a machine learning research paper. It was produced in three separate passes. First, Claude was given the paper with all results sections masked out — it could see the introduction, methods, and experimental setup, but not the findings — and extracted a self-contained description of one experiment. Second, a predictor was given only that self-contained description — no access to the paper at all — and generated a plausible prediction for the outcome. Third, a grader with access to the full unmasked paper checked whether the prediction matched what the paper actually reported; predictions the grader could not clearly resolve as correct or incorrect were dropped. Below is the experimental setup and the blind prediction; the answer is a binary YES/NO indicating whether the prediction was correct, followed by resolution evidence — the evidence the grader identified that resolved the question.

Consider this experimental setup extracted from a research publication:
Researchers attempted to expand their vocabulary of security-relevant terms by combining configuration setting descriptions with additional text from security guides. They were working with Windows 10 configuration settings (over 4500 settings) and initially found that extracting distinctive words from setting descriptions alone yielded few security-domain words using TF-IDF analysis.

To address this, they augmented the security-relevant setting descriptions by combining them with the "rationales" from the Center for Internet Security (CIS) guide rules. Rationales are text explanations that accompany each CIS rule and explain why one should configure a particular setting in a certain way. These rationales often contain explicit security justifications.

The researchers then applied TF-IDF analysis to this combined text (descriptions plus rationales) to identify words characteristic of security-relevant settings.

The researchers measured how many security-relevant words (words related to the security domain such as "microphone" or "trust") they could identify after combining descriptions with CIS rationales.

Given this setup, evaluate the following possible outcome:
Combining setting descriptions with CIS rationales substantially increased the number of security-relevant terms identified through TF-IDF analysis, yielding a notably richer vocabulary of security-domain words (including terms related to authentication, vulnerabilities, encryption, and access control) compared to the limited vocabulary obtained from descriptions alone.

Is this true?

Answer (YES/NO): NO